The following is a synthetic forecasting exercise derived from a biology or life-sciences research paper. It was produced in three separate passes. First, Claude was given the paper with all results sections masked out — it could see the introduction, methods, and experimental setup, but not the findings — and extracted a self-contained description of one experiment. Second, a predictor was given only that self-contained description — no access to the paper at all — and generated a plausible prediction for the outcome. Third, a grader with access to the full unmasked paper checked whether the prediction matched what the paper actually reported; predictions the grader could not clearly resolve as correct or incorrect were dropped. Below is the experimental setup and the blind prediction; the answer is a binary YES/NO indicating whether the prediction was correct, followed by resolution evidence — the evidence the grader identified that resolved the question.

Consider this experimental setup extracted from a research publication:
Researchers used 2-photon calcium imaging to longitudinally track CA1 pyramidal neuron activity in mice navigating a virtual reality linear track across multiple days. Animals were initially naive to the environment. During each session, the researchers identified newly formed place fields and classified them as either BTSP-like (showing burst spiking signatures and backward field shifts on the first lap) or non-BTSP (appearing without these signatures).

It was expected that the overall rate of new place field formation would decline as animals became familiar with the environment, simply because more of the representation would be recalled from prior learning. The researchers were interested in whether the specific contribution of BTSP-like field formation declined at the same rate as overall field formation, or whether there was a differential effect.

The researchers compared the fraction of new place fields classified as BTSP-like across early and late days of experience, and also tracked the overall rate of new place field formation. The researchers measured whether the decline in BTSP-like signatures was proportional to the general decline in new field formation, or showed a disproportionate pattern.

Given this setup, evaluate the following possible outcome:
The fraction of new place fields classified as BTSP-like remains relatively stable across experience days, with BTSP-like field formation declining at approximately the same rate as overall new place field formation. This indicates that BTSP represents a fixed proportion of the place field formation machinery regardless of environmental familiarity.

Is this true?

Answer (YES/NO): NO